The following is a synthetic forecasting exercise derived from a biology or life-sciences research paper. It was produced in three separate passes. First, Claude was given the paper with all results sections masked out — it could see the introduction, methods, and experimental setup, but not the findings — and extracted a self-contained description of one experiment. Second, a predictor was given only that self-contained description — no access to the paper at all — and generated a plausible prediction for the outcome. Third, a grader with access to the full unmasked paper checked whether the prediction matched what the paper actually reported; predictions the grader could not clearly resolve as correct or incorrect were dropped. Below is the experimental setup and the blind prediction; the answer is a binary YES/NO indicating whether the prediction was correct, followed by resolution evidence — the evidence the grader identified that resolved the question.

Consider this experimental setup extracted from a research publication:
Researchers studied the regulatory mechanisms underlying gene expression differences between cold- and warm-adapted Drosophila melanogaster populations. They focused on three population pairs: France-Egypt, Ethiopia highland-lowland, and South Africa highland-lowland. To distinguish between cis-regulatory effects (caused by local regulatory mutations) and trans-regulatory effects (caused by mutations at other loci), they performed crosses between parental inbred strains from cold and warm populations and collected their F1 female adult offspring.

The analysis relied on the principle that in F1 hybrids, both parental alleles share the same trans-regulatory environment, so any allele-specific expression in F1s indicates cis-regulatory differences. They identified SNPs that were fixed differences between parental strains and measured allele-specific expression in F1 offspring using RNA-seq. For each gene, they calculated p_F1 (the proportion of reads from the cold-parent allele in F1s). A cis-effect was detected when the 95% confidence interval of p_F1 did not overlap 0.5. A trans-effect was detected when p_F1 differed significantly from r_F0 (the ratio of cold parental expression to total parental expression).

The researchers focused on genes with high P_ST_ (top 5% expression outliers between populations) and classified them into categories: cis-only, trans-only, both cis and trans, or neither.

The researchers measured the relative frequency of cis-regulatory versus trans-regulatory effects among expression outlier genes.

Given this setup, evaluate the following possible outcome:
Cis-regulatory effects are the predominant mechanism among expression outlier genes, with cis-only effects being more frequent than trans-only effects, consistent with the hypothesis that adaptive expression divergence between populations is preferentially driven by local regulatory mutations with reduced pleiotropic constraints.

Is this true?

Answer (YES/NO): NO